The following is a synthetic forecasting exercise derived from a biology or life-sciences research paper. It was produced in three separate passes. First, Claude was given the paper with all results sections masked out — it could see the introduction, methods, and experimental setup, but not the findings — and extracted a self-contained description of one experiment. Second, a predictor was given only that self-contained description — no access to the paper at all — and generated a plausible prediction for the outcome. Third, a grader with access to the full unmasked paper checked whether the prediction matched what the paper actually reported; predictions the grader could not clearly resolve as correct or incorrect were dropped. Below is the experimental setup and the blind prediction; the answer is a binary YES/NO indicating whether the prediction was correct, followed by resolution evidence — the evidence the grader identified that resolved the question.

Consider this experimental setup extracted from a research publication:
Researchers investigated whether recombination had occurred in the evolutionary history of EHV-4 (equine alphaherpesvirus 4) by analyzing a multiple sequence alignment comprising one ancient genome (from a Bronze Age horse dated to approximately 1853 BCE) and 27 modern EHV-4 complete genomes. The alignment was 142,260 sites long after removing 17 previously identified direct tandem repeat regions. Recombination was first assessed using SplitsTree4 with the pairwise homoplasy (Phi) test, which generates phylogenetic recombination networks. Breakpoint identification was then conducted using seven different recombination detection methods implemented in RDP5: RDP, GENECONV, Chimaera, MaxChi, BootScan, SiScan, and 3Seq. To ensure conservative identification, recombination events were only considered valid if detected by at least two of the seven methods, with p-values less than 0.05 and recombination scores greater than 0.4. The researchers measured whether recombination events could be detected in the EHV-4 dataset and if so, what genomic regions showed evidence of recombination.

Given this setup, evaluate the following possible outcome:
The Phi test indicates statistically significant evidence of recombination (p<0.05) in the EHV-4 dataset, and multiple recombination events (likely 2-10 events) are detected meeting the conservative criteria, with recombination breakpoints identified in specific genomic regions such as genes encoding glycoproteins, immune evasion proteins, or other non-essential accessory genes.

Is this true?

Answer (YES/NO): NO